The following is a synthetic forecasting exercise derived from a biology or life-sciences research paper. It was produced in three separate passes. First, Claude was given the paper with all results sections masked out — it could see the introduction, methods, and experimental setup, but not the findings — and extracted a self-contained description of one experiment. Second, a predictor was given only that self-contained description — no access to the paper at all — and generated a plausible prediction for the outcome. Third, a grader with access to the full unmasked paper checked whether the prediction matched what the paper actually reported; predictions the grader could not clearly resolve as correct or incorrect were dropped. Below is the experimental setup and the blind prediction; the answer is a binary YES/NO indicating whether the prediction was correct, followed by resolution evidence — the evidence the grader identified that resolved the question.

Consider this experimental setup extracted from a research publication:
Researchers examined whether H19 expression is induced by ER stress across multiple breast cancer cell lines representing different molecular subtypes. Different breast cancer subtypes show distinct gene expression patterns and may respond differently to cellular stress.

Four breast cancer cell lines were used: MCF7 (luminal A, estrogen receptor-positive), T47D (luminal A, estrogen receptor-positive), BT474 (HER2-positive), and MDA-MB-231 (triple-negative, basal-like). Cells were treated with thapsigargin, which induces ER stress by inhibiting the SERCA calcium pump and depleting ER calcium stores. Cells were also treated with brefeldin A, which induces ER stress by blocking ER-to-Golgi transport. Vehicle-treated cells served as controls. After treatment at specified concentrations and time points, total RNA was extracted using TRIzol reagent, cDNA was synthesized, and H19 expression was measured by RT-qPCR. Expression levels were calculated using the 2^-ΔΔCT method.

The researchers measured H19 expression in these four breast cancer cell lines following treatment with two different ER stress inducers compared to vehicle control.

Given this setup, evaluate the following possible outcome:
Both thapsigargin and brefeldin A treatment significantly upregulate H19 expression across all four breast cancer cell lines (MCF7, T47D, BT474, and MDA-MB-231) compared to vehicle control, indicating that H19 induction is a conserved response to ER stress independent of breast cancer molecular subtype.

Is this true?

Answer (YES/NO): NO